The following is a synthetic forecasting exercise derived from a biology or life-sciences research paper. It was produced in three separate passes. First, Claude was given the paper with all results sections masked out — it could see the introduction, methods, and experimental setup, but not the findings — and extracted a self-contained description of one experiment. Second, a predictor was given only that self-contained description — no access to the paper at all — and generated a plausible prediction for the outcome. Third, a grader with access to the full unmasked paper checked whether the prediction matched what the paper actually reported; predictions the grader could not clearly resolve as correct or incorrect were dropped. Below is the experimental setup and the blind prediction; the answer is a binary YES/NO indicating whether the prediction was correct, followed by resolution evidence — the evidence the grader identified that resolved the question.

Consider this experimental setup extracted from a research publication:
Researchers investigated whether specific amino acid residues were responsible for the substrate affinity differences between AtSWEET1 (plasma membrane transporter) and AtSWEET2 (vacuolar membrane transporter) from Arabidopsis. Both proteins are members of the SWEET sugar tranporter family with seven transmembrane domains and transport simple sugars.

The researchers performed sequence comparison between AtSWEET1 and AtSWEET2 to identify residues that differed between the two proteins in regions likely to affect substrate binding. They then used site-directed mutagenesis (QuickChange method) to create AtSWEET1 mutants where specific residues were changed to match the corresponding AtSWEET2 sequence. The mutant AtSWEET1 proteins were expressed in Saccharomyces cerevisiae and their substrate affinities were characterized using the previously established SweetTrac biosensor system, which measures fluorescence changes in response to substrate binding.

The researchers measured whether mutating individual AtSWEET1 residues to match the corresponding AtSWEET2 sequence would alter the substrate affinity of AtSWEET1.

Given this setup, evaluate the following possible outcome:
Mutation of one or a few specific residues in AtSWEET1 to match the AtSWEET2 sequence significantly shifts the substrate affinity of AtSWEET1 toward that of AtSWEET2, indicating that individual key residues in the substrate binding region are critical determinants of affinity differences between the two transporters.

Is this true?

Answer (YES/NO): NO